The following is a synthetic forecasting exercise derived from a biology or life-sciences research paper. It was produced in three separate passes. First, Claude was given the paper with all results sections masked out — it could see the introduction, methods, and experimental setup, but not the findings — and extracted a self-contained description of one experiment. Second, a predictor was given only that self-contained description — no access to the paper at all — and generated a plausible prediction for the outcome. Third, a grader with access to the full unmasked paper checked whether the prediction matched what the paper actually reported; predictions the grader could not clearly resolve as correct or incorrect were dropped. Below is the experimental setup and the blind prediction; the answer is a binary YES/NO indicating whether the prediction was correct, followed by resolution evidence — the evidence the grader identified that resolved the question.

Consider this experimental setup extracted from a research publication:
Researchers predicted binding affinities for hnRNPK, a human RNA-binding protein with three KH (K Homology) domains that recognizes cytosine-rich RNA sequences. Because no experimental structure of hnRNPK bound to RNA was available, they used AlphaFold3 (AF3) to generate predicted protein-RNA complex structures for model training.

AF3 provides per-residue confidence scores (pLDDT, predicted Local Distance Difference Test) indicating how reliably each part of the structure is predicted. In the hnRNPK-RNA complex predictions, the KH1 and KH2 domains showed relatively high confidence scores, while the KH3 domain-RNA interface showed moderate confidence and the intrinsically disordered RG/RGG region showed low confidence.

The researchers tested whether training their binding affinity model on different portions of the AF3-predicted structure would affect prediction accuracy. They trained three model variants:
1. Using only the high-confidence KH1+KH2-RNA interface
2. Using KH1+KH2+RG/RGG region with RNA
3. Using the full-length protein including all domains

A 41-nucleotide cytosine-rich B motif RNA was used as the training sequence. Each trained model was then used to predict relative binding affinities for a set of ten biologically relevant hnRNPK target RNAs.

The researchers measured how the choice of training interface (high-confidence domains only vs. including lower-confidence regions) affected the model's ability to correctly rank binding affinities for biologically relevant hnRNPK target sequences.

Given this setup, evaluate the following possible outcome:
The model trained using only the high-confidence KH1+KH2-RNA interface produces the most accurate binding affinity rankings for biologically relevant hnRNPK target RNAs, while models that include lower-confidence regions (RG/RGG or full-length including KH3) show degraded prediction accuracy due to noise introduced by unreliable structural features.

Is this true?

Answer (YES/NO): YES